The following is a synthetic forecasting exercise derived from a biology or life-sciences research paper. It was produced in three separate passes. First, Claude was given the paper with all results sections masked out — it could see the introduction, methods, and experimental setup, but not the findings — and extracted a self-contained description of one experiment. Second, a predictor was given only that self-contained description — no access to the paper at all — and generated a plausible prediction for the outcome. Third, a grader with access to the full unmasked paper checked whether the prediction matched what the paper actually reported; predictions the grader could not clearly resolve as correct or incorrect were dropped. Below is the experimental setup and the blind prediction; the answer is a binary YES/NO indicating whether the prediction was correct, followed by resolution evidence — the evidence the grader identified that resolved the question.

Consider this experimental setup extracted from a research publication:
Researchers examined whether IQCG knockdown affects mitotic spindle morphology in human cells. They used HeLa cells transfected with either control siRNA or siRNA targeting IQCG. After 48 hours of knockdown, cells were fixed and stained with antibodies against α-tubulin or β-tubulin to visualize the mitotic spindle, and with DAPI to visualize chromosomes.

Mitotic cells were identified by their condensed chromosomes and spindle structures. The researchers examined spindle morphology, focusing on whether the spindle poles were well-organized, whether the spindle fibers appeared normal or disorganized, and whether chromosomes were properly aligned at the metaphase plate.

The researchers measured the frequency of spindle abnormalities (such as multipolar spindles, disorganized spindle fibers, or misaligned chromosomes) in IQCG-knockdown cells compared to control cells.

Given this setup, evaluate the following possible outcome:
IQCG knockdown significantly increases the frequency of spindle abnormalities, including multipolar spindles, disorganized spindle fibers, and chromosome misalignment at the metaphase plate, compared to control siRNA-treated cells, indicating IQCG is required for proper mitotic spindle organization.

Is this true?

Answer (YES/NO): NO